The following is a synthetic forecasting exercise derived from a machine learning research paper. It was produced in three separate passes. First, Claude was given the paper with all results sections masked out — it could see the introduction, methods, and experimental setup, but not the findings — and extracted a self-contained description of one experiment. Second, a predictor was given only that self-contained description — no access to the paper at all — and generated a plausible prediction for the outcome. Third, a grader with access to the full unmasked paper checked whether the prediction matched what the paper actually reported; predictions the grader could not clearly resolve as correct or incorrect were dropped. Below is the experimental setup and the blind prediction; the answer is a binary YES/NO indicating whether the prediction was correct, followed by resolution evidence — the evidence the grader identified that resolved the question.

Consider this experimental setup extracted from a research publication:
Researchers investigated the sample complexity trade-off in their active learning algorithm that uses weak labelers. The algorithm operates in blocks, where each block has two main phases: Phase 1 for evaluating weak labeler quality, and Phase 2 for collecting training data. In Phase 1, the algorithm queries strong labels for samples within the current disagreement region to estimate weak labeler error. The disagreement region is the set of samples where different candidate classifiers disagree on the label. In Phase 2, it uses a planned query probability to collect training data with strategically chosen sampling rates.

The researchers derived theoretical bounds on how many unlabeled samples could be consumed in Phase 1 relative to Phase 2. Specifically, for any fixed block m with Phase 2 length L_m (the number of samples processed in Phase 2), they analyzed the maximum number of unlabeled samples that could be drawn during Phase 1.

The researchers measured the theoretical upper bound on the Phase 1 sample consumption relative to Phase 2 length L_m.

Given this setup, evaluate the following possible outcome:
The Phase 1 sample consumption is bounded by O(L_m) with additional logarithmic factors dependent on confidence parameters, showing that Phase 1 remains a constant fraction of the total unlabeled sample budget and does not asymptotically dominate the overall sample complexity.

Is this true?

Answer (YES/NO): NO